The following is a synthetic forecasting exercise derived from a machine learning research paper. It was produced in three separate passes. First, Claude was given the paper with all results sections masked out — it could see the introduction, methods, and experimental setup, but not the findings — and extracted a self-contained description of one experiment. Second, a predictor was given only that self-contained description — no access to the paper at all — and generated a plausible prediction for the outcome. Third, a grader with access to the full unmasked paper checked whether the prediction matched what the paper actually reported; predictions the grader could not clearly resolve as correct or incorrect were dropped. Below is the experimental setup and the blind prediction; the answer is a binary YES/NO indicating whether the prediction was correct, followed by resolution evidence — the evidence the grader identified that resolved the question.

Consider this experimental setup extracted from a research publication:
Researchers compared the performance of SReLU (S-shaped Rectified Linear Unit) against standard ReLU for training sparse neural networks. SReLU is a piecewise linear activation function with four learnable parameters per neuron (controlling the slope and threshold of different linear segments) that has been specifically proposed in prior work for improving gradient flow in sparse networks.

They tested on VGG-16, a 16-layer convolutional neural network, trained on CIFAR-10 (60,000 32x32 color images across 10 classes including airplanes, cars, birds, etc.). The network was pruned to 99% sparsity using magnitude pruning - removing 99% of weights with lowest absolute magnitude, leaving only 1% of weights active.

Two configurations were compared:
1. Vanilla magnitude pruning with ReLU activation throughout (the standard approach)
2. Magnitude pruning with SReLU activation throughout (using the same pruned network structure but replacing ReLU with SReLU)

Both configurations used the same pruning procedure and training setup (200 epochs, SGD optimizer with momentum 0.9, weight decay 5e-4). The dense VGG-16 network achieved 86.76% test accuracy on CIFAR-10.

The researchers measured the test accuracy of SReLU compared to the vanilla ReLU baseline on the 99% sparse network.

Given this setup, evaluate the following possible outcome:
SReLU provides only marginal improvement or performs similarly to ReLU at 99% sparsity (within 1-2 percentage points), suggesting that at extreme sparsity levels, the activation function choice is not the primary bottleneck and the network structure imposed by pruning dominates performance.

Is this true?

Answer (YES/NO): NO